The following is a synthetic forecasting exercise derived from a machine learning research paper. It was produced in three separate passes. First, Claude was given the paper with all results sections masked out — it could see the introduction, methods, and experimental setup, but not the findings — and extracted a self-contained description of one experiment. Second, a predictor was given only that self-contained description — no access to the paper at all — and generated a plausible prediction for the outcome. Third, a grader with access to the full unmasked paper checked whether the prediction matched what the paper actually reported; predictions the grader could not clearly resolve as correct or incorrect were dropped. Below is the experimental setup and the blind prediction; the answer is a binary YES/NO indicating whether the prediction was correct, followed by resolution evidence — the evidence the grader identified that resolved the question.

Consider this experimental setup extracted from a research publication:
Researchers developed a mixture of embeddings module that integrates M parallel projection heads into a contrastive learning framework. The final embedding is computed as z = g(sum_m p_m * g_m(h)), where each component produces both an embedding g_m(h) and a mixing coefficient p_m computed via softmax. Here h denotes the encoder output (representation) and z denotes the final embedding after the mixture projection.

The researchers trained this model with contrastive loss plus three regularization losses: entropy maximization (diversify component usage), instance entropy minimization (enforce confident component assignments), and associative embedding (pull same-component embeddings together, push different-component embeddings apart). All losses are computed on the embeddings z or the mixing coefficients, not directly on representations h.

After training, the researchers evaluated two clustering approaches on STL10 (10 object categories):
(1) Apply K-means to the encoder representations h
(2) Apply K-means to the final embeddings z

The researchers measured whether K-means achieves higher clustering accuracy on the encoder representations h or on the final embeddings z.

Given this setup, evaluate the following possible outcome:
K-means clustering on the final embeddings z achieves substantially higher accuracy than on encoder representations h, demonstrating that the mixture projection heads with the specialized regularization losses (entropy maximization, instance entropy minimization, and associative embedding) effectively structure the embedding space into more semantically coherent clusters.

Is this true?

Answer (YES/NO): NO